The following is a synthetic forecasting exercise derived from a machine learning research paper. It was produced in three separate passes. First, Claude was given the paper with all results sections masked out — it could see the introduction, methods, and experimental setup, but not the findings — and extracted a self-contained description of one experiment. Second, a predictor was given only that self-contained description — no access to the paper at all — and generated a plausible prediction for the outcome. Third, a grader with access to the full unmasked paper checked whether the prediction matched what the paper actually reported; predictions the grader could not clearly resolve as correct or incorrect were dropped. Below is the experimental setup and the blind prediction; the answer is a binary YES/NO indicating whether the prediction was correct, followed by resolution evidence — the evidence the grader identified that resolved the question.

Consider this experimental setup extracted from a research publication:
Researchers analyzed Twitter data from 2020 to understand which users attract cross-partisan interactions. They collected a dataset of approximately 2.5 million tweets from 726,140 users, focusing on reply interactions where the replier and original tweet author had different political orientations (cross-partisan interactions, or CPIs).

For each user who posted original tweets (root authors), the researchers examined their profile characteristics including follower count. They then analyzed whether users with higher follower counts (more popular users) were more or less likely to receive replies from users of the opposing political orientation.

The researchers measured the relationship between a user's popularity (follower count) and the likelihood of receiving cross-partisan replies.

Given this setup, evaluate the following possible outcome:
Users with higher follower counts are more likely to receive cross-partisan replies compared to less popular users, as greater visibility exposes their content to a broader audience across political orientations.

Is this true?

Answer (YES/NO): YES